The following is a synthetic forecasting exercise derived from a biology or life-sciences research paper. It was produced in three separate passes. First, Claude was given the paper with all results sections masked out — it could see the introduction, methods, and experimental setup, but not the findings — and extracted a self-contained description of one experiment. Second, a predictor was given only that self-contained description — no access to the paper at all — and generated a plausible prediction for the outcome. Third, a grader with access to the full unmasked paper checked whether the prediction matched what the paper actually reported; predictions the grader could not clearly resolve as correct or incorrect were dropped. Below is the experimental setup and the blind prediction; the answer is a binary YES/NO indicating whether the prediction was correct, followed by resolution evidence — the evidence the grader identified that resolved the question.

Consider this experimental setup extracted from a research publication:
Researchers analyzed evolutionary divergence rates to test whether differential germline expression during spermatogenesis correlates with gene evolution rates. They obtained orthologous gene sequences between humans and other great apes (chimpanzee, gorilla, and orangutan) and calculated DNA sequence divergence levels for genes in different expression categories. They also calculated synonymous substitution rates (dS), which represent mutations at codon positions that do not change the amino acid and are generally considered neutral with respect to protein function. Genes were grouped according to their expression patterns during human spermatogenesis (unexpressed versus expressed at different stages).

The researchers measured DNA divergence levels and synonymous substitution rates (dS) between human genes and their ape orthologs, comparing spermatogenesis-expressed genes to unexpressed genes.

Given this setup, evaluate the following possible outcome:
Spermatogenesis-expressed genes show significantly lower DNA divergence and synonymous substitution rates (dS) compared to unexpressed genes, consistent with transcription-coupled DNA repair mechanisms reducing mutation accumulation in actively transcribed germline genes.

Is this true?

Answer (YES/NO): YES